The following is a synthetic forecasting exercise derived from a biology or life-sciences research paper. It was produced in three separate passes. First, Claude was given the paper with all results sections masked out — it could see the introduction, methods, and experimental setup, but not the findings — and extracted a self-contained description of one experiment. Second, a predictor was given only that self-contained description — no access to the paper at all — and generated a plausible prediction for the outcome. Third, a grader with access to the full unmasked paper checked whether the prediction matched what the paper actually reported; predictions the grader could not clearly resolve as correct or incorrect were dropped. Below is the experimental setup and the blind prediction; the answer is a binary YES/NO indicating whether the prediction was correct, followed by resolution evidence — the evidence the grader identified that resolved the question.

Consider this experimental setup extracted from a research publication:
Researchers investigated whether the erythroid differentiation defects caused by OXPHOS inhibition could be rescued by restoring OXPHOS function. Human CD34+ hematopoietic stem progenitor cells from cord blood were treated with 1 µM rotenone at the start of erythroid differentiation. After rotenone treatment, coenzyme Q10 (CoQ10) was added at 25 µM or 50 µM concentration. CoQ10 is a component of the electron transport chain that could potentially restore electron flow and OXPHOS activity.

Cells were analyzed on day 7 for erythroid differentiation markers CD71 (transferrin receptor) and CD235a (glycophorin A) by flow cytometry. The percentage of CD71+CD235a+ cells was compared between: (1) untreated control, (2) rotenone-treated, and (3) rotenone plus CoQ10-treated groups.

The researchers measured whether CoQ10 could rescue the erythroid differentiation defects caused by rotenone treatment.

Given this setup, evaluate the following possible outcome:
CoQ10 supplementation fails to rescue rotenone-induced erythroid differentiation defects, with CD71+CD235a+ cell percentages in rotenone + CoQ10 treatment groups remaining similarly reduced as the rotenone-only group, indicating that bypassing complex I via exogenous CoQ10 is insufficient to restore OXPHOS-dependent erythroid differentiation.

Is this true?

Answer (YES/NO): NO